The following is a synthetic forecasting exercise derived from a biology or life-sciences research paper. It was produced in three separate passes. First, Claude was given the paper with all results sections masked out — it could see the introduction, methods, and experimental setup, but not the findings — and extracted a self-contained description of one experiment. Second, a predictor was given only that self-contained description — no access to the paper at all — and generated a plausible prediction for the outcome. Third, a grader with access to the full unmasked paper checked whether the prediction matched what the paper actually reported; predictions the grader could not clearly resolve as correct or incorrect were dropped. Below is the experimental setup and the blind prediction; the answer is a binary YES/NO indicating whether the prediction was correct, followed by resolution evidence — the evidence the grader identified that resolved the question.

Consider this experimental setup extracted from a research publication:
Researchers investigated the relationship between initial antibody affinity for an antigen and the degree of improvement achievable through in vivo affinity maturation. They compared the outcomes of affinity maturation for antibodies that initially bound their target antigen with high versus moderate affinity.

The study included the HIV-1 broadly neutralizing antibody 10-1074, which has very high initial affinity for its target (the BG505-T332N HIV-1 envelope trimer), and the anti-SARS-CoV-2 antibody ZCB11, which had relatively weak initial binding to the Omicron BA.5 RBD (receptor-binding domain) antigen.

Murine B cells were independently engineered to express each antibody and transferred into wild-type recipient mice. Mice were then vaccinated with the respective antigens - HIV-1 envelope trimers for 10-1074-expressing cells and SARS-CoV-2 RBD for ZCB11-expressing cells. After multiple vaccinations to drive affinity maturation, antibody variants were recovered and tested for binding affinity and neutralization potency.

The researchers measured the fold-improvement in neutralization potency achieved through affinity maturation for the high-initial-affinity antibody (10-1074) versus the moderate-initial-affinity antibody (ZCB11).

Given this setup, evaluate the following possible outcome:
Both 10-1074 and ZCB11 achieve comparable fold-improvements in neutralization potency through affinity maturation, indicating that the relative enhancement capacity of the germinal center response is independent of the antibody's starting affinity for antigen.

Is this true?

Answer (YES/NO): NO